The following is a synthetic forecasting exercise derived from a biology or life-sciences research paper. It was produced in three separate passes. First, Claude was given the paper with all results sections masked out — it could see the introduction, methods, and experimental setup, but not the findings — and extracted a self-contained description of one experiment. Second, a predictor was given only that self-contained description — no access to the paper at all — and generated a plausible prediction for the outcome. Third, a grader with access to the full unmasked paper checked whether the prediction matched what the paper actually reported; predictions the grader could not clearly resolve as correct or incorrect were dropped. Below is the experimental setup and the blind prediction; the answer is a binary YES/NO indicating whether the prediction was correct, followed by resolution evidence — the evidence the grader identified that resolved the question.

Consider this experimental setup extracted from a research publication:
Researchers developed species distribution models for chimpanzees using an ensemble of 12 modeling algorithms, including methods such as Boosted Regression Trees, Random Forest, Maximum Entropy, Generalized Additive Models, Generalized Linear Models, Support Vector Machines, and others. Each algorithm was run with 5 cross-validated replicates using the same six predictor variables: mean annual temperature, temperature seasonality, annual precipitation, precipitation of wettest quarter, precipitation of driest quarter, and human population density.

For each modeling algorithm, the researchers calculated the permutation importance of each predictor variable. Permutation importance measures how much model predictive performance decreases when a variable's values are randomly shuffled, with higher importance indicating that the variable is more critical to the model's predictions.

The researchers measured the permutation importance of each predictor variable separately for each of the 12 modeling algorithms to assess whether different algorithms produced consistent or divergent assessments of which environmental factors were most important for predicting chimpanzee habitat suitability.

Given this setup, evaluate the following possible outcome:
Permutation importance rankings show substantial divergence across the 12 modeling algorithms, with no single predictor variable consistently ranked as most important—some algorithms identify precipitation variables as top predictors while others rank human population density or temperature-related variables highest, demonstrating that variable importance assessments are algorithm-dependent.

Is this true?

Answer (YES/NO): NO